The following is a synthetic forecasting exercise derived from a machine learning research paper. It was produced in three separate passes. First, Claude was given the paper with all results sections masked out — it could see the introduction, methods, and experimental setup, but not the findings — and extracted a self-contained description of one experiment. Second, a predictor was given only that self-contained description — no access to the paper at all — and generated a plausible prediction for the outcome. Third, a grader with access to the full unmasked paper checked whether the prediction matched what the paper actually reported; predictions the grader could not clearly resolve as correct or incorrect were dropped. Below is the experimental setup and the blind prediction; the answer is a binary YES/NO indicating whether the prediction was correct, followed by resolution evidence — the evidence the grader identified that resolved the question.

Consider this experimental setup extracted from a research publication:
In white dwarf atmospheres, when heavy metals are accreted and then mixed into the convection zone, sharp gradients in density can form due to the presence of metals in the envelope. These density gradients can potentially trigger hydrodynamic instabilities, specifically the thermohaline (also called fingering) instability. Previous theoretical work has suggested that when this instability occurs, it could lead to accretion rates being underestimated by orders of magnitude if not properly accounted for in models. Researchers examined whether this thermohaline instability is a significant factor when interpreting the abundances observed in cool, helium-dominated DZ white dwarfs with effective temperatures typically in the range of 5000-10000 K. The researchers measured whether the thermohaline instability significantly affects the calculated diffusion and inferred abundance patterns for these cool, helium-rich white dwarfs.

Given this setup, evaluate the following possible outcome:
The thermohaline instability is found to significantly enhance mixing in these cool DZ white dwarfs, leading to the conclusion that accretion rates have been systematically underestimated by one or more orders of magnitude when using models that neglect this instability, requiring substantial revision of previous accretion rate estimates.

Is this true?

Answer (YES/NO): NO